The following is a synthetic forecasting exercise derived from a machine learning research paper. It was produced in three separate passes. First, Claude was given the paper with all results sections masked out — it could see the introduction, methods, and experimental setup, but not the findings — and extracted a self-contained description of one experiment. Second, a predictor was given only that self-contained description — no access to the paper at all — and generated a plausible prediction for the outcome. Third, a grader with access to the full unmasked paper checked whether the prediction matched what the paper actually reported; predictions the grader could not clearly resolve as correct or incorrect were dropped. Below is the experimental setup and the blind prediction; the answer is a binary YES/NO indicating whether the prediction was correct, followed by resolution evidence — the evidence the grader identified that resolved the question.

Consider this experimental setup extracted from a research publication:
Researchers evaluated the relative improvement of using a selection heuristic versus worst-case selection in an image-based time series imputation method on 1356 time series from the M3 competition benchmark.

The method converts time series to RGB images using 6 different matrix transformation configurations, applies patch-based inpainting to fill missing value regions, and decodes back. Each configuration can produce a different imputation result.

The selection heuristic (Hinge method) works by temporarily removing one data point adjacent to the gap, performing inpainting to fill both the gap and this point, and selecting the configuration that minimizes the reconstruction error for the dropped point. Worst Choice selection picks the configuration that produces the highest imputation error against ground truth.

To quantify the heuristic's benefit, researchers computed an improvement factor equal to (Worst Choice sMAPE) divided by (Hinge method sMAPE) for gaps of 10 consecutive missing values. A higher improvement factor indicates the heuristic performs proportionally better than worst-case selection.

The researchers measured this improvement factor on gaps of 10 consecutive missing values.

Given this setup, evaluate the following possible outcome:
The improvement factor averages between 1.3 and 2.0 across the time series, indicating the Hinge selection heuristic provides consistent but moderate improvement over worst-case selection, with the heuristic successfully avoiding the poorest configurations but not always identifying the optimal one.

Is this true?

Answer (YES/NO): NO